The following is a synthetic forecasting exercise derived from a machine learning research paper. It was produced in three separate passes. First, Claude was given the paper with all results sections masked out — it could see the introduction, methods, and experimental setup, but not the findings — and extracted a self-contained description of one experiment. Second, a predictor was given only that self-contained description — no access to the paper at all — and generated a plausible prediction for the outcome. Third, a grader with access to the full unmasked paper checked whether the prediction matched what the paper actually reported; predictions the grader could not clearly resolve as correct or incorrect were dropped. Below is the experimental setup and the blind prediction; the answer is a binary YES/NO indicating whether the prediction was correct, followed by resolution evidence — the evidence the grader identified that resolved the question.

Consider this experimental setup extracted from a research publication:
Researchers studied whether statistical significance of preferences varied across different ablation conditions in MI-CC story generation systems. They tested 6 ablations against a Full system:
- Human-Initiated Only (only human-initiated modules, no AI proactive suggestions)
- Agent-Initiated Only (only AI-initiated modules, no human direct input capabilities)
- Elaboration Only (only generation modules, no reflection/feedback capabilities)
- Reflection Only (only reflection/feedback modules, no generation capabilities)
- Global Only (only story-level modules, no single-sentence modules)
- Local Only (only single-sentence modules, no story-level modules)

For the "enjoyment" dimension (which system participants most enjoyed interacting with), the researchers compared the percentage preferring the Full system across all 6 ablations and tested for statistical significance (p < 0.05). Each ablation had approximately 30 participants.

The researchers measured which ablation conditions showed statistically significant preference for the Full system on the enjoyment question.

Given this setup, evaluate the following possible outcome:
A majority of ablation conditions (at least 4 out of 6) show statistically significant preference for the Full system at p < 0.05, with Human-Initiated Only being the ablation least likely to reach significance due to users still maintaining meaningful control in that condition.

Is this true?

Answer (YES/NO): NO